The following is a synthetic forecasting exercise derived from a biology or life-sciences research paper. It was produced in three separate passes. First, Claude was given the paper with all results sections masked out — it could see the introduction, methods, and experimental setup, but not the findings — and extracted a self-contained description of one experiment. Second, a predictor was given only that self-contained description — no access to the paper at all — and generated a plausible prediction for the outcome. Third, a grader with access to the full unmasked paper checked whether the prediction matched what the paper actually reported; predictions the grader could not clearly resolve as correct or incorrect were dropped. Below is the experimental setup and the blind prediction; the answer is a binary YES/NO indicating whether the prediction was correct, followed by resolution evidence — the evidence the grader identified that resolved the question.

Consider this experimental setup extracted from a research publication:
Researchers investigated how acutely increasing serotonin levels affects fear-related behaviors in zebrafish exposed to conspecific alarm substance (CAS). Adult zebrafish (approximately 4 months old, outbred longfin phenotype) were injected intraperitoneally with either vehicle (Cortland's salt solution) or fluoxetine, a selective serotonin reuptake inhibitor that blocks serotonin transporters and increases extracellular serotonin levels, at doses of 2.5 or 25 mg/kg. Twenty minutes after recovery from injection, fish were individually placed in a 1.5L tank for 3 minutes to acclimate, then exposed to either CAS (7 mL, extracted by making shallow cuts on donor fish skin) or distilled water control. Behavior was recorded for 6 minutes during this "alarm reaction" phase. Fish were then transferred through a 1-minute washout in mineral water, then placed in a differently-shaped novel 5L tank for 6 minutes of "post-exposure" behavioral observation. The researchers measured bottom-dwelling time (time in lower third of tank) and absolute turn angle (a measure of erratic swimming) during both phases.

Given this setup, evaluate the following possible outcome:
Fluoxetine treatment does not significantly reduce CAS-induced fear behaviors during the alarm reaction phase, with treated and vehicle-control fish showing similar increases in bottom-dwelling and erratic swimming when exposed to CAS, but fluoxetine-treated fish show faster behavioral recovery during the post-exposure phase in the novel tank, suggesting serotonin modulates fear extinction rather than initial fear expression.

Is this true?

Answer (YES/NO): NO